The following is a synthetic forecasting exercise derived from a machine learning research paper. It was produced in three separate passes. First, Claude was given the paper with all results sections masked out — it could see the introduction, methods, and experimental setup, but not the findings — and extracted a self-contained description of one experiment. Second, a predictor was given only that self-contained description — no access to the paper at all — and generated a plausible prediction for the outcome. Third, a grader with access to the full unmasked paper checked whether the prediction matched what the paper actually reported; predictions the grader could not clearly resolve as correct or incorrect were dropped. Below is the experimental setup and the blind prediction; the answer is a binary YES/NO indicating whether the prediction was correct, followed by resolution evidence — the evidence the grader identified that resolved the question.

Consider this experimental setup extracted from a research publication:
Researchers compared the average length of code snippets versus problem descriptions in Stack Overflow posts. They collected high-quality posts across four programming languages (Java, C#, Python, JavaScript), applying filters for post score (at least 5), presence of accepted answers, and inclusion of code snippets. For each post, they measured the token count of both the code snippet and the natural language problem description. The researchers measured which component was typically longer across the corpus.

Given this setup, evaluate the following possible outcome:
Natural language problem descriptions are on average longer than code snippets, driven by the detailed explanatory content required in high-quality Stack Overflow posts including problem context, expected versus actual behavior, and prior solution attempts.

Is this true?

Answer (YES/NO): NO